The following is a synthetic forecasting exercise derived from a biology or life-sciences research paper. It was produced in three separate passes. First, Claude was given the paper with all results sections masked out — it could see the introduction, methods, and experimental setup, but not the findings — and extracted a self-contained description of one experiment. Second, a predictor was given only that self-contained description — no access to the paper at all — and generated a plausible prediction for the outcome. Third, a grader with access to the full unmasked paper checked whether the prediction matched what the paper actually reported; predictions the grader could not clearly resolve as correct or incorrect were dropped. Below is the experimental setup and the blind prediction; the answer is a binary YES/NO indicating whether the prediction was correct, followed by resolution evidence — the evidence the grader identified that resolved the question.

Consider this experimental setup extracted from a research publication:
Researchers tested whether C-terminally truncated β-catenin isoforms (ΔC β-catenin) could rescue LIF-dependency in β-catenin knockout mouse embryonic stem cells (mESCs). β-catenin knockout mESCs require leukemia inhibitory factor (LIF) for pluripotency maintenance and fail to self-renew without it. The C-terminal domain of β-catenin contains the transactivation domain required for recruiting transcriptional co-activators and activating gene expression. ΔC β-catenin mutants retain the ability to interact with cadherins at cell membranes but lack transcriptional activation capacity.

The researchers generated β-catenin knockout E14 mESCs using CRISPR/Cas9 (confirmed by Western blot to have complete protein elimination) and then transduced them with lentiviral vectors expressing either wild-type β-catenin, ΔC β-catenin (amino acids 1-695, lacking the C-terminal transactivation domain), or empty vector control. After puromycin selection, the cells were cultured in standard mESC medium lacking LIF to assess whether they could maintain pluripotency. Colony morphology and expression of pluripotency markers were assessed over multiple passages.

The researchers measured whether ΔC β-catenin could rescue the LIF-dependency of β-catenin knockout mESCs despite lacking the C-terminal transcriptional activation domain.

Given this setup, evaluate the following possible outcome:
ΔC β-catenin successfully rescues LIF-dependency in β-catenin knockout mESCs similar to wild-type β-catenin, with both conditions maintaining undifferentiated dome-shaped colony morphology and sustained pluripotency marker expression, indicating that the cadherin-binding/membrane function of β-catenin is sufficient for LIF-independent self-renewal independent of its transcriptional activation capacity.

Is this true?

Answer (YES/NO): NO